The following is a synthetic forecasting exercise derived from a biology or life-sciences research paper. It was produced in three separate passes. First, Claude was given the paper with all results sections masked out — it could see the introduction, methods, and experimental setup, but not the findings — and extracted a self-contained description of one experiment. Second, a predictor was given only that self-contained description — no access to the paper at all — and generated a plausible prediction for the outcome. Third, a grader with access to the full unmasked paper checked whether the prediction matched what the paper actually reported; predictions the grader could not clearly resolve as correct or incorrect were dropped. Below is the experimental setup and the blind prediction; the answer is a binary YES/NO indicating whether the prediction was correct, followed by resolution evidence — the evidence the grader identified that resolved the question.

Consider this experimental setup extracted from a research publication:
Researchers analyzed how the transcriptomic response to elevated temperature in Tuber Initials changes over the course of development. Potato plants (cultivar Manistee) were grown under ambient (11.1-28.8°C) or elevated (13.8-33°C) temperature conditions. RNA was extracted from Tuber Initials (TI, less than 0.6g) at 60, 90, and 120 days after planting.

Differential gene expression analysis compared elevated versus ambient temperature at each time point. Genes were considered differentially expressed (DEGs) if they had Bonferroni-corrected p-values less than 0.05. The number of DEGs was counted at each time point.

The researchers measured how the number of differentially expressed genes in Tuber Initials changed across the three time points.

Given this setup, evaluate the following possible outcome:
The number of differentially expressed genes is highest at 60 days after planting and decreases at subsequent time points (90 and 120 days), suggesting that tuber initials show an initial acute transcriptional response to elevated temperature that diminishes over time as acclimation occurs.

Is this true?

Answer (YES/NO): NO